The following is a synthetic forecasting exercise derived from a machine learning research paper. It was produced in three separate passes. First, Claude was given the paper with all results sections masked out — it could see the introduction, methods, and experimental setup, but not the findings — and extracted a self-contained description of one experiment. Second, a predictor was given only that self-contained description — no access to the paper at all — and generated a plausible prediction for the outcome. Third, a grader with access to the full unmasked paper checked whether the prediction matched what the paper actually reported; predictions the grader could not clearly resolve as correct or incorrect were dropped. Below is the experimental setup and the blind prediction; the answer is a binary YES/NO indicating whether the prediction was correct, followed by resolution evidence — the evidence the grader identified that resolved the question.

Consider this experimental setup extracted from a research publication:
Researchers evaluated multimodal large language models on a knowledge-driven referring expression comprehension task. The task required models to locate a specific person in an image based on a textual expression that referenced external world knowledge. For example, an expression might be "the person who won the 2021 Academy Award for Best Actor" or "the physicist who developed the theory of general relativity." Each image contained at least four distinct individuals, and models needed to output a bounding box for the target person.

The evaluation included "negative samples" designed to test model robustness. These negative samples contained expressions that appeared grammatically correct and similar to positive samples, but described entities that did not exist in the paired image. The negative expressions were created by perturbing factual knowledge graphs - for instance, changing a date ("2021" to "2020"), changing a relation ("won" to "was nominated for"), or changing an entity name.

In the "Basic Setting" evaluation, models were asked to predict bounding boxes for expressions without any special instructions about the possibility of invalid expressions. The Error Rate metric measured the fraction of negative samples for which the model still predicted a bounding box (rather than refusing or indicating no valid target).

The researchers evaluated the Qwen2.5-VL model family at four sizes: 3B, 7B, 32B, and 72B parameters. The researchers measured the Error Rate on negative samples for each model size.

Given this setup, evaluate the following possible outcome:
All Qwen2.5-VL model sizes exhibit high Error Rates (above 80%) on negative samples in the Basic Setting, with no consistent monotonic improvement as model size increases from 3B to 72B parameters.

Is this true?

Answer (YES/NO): NO